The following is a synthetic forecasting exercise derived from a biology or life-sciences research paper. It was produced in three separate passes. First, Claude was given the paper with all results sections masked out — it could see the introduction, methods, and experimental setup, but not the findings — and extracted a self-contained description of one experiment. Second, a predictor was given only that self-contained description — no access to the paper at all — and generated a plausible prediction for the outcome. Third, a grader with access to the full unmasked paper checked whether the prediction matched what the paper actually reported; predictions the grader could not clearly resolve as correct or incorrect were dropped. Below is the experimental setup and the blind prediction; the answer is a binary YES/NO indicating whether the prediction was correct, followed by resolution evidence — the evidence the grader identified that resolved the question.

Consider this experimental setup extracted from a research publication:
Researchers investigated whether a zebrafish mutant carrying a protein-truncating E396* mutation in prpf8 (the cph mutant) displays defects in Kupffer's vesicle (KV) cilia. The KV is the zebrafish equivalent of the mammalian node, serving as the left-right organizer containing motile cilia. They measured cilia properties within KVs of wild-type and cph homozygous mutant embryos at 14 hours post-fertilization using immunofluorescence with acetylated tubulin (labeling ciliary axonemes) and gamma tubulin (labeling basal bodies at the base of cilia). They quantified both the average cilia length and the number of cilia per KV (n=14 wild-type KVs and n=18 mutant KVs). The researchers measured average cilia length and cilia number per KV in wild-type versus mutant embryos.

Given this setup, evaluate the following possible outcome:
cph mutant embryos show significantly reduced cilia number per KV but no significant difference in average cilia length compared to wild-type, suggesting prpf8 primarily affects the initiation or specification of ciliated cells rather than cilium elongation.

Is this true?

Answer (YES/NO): NO